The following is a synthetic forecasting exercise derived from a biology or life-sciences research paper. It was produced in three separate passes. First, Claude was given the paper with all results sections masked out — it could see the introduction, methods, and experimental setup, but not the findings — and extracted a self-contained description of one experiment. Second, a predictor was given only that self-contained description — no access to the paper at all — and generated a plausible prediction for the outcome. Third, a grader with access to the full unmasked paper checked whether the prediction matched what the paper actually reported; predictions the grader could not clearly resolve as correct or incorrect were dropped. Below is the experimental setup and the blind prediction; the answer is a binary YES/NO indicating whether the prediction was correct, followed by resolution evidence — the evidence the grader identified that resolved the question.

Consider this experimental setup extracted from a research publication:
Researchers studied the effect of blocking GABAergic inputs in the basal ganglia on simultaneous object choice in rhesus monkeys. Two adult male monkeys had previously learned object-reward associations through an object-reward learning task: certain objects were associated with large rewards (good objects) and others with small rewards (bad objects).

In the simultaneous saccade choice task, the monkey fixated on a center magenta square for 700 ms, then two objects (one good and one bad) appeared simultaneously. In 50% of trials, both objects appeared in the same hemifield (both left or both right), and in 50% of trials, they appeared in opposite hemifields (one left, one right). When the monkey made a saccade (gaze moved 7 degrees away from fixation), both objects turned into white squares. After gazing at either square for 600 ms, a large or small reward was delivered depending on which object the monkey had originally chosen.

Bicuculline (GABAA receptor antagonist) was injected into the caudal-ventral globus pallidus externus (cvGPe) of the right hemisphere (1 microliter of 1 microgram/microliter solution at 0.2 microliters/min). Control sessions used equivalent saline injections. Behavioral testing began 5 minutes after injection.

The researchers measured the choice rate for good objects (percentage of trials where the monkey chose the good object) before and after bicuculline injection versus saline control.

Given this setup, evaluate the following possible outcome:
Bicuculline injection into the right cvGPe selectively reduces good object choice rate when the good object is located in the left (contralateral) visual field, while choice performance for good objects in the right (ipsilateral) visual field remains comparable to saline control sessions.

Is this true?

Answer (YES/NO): YES